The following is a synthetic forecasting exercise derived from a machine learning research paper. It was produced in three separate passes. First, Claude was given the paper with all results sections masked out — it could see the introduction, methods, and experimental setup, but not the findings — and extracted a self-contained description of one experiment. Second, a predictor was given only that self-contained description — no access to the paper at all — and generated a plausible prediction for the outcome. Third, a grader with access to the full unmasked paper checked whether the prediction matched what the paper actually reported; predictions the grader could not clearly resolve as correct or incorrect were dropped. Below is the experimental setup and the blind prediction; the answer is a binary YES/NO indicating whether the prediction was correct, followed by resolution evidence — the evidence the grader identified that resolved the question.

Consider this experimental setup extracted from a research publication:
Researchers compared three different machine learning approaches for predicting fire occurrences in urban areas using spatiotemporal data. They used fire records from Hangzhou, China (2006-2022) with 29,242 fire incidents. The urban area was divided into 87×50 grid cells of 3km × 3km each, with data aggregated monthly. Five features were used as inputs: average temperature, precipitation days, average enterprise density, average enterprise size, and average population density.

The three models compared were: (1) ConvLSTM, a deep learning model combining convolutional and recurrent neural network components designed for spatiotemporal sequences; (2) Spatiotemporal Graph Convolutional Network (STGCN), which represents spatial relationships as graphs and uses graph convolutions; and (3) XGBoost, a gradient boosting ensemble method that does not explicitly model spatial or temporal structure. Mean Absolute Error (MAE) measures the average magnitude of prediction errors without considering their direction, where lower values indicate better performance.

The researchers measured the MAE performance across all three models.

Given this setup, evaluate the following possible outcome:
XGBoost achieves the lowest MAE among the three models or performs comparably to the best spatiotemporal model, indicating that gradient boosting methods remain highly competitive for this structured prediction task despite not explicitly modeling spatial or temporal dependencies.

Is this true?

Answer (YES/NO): NO